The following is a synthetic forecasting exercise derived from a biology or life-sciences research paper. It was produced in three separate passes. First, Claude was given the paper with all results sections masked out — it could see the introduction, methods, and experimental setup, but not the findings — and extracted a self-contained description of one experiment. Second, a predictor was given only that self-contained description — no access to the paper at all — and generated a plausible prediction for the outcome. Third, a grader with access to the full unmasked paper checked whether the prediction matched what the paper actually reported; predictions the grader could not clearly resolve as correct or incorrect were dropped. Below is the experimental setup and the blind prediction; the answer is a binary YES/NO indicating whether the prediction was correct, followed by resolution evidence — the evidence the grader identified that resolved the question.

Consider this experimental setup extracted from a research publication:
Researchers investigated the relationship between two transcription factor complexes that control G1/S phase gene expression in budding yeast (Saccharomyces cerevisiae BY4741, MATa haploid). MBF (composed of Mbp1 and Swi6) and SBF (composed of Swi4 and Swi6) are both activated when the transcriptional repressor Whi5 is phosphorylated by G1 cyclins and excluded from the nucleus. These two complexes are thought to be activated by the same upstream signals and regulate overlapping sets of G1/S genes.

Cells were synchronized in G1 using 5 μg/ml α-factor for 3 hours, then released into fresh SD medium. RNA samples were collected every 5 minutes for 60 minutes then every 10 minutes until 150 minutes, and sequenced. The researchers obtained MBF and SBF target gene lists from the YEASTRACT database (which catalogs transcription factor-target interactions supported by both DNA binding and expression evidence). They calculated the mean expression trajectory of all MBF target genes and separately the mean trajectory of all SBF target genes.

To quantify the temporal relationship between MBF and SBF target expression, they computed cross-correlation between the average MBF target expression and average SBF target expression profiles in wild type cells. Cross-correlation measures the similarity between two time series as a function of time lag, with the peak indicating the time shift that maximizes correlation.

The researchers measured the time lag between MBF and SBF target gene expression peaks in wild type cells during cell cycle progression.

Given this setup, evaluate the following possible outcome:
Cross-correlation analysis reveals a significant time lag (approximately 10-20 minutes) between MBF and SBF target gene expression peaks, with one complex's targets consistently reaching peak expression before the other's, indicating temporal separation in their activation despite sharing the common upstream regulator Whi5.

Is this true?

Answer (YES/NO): NO